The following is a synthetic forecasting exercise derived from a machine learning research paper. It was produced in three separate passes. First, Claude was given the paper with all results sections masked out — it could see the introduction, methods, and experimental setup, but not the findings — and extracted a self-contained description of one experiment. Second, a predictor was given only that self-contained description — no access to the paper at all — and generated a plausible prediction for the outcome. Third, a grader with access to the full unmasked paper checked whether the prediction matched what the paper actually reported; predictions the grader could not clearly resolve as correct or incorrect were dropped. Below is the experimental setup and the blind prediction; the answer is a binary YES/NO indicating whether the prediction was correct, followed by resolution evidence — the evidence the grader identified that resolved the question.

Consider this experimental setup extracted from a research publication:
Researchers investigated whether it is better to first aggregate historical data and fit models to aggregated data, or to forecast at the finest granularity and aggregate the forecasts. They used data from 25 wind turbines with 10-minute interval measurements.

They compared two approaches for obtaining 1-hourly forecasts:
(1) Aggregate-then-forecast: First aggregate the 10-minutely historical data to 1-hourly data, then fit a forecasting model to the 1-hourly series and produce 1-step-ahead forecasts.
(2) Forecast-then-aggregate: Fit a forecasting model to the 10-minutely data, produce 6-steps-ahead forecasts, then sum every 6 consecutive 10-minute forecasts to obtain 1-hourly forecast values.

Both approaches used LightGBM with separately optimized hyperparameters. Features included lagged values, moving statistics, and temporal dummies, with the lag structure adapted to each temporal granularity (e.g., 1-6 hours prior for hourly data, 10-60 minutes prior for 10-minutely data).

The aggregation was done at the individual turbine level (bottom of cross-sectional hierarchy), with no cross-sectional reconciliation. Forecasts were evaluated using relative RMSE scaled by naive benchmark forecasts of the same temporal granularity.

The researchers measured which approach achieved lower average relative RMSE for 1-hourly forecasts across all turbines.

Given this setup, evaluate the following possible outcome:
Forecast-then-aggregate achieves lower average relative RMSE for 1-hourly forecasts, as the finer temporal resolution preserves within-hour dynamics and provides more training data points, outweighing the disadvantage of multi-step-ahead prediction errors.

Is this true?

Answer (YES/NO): YES